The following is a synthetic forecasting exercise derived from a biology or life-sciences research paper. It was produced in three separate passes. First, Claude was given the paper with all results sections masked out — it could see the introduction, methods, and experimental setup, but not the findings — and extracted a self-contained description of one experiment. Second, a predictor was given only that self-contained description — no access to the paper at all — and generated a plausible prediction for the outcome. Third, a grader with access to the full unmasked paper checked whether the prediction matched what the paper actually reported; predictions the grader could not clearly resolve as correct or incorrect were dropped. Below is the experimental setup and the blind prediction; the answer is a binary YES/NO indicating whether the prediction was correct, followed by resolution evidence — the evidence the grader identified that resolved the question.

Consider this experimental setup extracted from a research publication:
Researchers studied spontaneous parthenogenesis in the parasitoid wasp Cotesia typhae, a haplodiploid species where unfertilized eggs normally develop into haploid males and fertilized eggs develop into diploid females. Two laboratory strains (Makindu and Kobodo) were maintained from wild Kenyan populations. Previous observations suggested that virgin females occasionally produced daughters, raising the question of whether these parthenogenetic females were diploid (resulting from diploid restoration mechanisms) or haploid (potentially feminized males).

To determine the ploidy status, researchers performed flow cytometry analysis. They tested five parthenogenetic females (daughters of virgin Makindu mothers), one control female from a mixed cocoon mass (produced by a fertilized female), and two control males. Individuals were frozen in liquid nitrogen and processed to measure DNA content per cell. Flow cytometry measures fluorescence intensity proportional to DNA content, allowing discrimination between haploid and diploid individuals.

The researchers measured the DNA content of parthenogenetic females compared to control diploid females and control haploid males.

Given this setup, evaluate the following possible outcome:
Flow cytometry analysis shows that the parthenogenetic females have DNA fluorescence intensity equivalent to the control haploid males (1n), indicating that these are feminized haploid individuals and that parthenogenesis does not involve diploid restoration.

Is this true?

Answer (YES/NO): NO